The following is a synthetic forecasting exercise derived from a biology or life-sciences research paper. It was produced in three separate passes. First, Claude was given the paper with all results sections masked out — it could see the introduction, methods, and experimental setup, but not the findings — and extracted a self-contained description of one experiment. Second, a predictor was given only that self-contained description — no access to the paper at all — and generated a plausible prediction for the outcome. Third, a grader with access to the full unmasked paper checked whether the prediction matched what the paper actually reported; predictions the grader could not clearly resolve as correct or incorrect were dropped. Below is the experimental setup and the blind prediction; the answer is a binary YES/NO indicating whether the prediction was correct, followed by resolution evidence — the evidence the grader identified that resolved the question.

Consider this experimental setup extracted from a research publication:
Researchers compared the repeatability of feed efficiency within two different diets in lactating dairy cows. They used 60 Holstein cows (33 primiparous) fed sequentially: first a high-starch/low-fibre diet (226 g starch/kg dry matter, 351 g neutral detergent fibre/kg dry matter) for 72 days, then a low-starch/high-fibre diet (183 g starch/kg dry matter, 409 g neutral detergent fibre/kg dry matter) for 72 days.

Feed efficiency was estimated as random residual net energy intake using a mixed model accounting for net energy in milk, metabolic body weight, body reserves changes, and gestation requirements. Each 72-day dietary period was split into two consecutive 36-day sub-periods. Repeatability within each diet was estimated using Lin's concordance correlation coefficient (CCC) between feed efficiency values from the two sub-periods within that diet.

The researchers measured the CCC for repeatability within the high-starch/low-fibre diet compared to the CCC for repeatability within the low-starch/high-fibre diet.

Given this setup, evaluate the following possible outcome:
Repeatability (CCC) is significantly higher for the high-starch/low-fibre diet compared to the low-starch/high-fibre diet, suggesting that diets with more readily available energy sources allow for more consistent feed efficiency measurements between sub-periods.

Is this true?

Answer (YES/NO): NO